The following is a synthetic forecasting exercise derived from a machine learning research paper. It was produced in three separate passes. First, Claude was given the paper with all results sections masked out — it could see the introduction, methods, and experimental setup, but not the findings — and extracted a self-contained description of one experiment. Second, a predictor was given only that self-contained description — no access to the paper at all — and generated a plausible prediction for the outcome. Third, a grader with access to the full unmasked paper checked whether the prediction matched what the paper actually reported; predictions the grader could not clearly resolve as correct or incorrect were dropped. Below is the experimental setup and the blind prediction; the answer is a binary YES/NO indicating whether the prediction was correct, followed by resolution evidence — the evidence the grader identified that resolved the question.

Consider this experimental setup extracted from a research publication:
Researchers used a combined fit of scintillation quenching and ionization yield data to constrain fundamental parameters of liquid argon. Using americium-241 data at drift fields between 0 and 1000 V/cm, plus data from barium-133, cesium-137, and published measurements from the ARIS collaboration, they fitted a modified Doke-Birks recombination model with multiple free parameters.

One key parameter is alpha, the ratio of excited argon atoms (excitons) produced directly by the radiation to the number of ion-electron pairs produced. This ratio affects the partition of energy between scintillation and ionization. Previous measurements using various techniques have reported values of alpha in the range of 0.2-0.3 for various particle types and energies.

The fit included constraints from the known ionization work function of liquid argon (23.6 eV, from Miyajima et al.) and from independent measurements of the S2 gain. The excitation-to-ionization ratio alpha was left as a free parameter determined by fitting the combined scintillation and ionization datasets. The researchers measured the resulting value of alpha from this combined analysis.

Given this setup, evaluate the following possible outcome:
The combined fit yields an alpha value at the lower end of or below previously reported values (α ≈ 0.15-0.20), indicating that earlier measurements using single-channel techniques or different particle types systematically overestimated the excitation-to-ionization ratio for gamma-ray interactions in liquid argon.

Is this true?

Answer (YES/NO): NO